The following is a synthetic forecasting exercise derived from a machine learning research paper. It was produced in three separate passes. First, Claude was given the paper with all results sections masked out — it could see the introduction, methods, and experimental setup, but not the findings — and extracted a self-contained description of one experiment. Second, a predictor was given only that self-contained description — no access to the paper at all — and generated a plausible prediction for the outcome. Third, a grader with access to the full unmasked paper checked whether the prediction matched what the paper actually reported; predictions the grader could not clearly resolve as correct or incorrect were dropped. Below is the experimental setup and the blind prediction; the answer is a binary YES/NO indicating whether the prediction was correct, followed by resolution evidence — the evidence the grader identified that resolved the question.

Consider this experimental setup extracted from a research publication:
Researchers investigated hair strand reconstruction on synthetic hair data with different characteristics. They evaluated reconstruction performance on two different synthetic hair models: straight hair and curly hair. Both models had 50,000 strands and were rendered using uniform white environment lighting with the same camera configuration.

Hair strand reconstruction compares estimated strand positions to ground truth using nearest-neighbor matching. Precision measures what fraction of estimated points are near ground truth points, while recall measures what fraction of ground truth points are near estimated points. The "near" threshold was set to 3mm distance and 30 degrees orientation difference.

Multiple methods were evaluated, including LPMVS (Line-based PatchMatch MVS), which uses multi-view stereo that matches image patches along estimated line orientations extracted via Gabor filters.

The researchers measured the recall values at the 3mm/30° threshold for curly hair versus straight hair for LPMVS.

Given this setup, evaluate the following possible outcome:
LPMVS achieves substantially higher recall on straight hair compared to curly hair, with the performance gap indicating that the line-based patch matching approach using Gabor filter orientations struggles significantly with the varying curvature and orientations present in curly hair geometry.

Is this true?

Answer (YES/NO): YES